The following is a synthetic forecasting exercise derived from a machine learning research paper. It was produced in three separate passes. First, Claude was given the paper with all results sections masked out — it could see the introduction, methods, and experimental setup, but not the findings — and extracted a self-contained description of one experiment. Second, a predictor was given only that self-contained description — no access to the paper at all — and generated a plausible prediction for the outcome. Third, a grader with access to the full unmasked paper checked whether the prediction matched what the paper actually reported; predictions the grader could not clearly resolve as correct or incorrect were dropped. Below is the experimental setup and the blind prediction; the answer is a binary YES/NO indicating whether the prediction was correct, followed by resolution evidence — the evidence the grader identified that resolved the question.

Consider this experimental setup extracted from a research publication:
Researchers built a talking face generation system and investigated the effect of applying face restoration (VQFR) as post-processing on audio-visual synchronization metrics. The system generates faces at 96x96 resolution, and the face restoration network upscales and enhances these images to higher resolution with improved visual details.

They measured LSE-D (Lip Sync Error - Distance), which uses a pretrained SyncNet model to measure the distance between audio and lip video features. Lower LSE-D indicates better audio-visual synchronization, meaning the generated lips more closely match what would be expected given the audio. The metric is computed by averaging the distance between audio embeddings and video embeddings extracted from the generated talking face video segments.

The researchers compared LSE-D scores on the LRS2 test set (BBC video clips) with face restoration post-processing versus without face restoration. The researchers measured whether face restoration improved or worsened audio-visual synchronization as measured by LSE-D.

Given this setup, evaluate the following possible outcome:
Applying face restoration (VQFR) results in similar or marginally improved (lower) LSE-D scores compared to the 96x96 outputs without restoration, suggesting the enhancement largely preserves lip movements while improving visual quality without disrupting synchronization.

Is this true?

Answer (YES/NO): YES